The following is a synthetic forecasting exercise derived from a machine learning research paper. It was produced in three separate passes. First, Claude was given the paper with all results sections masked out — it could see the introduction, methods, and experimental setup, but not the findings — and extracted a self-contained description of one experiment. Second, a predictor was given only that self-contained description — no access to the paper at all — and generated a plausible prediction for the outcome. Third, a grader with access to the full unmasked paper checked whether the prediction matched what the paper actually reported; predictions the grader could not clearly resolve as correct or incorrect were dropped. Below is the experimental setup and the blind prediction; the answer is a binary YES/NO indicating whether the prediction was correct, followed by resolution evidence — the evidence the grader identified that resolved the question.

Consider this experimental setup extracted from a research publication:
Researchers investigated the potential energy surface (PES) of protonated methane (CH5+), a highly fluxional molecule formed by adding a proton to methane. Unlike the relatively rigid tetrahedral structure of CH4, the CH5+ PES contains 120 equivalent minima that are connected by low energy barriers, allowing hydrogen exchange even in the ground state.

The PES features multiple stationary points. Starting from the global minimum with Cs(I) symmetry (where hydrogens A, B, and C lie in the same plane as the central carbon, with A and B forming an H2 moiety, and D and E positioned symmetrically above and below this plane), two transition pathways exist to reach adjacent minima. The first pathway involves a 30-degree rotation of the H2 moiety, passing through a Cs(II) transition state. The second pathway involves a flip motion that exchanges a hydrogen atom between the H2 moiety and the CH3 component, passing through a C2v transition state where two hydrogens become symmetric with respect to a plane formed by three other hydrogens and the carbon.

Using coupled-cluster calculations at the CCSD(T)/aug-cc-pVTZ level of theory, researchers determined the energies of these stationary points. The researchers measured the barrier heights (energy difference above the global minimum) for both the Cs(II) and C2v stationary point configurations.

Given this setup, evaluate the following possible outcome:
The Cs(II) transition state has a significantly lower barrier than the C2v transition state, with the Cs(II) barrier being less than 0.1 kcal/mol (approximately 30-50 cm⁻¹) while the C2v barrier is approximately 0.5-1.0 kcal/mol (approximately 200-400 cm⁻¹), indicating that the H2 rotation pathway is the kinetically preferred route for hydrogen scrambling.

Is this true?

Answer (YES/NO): NO